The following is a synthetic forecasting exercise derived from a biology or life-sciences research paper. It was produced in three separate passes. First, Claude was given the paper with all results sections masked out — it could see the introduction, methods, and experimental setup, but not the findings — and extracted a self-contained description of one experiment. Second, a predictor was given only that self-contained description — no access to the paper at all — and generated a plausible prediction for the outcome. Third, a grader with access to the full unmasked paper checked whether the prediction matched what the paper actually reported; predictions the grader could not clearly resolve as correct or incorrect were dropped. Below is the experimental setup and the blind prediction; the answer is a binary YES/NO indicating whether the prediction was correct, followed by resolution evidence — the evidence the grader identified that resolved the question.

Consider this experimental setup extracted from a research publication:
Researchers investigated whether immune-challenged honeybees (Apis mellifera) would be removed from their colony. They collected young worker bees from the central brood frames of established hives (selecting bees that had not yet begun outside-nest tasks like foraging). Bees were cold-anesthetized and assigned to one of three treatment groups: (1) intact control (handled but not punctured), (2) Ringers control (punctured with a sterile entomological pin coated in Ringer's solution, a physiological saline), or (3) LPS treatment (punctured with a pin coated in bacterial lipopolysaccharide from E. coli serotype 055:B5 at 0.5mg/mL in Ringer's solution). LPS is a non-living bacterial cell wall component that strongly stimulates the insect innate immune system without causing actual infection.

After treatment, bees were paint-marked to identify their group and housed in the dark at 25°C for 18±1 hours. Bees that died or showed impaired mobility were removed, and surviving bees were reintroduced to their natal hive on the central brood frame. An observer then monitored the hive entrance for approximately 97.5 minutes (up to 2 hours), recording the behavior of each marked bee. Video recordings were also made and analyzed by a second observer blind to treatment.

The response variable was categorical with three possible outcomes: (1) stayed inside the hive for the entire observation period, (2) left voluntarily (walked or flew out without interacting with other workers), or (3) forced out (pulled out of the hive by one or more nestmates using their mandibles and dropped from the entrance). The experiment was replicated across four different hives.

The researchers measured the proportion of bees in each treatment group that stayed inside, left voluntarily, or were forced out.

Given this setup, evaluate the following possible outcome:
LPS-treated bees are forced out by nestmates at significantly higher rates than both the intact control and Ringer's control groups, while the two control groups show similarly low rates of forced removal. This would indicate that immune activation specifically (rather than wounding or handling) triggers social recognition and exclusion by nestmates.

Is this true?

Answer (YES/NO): NO